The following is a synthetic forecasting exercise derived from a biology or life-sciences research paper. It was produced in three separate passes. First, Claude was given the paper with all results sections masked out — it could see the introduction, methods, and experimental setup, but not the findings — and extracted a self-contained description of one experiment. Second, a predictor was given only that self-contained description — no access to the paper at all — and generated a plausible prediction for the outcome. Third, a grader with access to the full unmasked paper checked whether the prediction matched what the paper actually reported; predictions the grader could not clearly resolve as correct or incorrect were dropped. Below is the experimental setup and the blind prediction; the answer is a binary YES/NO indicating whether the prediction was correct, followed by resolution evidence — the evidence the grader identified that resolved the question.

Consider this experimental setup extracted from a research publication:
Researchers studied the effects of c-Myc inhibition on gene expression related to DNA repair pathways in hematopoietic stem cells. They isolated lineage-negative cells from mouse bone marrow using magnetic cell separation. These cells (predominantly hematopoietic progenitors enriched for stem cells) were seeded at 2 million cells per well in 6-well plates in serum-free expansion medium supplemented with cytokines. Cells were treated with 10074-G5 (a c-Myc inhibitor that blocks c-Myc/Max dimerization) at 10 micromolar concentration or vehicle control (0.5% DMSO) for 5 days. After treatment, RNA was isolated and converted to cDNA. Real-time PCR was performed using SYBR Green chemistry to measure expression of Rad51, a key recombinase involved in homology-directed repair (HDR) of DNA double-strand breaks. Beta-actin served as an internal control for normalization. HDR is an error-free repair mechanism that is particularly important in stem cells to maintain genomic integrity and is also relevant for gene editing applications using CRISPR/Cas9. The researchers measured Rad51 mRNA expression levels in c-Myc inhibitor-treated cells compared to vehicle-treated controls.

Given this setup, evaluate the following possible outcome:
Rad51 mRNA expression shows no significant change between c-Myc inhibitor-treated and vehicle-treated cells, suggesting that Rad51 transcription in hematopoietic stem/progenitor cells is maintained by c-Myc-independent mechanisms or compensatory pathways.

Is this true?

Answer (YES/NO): NO